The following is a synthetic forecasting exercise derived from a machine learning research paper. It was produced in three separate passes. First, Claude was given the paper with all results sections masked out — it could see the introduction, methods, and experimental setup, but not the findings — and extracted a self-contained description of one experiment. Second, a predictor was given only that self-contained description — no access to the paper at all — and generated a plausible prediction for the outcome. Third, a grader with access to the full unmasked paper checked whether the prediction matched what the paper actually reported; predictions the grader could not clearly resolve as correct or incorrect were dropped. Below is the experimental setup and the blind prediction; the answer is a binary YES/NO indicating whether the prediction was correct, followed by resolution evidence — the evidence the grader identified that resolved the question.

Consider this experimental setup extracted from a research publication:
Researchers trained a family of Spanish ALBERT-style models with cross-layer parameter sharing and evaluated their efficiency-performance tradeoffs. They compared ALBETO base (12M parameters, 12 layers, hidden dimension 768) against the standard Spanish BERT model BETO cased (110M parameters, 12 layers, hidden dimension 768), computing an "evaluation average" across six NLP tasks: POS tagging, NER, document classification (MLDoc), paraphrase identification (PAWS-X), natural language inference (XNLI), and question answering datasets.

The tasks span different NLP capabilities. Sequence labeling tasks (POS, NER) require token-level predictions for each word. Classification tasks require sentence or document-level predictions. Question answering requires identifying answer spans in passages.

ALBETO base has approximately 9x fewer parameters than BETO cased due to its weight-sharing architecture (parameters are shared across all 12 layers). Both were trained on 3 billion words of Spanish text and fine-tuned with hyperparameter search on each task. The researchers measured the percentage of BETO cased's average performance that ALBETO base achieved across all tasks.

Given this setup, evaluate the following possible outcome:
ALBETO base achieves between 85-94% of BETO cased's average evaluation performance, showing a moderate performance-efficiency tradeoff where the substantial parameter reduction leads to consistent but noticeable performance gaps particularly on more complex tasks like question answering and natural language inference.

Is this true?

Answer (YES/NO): NO